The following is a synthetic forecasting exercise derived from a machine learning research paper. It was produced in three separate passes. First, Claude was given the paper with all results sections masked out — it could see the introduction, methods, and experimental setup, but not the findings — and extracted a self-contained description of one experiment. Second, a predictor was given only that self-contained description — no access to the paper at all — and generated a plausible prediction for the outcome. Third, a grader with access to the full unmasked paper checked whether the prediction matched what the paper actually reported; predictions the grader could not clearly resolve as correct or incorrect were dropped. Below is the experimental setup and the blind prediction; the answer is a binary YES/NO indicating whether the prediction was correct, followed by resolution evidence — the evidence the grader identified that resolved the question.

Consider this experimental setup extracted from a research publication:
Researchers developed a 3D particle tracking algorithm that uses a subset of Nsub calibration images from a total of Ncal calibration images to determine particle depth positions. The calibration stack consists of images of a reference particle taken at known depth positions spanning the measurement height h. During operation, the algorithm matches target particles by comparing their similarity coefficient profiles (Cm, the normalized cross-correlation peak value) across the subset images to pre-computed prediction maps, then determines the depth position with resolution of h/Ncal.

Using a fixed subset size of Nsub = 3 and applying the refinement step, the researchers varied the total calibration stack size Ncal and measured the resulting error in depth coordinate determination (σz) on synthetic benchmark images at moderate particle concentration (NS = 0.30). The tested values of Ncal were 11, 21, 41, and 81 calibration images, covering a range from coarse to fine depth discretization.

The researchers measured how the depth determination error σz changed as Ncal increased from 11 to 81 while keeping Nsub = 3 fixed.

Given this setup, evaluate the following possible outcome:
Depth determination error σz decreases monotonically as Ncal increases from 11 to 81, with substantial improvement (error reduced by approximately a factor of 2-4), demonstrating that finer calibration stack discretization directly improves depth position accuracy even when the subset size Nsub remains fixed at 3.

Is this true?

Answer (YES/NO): NO